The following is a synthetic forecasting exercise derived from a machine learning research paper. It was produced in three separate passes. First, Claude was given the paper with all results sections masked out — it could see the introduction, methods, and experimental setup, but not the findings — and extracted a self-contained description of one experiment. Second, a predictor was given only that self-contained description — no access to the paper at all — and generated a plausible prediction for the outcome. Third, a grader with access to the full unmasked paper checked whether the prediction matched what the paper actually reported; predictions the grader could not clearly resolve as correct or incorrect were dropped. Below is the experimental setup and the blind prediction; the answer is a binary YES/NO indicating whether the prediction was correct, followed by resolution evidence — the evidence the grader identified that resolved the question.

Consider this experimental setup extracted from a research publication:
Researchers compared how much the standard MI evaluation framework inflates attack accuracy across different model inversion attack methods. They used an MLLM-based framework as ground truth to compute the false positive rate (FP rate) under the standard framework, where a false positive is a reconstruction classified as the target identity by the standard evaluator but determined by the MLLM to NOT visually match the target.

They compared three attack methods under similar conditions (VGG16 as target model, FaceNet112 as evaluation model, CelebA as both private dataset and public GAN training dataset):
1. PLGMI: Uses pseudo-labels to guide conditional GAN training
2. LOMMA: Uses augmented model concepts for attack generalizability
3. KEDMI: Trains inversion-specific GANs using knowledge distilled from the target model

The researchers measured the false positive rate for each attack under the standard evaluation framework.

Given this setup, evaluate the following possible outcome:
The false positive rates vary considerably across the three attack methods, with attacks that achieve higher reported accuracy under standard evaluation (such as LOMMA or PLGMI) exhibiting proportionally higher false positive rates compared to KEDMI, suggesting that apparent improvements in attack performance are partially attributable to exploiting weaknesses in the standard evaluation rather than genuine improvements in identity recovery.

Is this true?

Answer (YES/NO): YES